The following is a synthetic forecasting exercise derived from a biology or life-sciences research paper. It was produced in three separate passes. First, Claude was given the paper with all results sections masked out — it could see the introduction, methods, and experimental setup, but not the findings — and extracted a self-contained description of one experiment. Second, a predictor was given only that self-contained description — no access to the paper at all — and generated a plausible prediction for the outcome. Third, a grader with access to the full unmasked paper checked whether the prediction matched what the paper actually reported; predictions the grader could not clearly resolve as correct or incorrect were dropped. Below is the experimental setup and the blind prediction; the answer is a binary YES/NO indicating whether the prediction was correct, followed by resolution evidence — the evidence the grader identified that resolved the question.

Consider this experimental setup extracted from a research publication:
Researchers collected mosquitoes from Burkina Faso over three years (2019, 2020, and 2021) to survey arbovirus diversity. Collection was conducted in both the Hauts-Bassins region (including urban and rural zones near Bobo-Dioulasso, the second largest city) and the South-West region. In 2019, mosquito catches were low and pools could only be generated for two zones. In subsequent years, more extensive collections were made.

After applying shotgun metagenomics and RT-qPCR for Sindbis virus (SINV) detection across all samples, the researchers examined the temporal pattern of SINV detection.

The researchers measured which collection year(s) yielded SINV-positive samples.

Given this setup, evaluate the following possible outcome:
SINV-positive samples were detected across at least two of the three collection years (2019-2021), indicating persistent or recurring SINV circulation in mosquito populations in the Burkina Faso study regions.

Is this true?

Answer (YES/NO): NO